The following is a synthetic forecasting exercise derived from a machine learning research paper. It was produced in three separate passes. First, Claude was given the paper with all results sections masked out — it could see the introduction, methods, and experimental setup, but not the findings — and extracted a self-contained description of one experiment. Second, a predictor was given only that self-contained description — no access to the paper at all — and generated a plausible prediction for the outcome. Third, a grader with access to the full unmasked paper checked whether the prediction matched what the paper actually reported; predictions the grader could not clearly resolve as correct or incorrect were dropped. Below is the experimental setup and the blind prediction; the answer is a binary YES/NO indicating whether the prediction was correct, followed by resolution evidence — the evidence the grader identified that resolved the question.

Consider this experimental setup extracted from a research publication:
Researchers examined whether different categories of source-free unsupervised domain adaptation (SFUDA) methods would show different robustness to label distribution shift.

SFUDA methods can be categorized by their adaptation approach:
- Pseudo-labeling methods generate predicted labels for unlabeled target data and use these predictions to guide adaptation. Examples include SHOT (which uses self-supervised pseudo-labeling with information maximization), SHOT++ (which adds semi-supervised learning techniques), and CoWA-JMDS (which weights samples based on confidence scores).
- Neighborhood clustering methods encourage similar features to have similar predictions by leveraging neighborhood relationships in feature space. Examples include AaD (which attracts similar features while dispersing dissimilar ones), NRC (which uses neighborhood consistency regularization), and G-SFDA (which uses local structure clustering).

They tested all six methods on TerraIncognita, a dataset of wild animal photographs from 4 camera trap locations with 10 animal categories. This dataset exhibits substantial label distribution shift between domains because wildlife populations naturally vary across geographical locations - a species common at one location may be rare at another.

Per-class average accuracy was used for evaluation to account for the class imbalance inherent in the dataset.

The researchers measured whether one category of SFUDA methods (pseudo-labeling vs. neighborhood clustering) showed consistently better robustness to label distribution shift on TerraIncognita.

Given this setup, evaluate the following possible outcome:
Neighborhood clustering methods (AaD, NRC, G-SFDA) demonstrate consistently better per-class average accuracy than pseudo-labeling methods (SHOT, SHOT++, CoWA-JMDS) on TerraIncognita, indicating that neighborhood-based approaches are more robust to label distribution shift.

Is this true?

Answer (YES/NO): NO